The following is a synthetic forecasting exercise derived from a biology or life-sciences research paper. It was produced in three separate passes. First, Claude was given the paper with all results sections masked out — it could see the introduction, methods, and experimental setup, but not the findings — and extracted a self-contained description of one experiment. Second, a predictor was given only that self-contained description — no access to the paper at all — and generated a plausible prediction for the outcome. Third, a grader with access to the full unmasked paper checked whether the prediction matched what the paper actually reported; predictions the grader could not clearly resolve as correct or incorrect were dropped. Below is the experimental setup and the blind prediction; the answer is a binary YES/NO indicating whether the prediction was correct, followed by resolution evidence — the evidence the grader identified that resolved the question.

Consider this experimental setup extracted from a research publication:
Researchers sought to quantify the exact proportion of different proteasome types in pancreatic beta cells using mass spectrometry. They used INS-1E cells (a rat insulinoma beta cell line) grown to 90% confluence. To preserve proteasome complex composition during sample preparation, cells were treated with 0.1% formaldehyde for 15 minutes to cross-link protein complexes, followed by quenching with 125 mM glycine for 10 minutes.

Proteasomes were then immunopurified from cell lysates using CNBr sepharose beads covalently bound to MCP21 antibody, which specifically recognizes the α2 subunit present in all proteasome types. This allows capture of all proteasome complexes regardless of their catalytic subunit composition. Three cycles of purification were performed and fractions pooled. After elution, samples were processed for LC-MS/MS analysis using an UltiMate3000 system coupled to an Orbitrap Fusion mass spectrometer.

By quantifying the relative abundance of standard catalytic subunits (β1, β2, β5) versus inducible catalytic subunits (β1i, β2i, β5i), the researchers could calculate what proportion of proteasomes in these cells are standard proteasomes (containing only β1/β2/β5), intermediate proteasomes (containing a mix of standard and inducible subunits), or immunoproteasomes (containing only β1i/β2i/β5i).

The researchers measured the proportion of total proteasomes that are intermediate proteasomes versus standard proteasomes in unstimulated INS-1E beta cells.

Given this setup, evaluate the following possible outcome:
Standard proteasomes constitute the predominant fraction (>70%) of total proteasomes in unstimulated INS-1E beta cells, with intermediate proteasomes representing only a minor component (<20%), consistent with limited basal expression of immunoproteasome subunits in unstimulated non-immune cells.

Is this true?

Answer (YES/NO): YES